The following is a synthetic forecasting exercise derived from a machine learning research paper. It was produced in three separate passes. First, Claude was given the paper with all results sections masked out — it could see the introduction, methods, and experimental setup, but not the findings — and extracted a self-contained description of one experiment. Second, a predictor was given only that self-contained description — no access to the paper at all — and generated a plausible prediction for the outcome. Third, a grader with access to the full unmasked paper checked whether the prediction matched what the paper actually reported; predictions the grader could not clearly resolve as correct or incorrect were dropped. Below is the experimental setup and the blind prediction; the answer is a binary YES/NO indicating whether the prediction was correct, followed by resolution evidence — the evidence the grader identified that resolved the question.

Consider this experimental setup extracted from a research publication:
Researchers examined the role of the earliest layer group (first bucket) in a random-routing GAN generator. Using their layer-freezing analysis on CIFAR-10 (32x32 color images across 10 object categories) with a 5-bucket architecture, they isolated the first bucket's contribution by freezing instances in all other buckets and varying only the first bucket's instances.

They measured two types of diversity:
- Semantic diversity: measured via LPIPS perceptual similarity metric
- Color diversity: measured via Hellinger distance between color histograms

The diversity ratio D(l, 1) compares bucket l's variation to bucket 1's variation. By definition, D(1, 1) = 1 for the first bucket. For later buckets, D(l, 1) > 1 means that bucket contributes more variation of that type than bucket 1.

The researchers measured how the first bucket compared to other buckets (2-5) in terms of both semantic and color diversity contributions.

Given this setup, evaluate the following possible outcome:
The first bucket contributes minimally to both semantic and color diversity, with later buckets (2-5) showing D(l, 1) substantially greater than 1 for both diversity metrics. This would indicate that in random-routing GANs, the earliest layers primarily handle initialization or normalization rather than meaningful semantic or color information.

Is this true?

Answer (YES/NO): NO